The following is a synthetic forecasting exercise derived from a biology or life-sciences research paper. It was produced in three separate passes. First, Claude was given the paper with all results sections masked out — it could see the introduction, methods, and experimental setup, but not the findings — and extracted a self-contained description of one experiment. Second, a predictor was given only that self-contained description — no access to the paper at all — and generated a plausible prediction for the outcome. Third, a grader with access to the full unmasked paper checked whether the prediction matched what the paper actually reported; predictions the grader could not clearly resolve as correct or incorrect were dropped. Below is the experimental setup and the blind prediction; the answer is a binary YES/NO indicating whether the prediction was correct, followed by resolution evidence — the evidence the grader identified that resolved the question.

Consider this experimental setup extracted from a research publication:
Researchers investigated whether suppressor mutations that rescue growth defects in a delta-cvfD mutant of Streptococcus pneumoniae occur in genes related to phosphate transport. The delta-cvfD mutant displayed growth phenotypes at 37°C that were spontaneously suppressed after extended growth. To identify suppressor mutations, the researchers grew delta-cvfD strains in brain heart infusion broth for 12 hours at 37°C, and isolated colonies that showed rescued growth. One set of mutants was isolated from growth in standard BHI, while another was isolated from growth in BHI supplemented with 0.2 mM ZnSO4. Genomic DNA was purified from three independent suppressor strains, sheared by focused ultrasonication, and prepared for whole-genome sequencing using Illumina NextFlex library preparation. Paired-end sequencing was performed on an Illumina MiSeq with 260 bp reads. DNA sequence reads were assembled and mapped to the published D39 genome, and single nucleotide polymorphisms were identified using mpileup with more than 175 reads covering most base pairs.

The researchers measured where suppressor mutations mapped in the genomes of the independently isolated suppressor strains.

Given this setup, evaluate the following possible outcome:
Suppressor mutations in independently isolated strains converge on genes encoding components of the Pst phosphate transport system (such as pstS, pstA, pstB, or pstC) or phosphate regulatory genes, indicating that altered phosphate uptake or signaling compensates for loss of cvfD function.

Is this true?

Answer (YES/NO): NO